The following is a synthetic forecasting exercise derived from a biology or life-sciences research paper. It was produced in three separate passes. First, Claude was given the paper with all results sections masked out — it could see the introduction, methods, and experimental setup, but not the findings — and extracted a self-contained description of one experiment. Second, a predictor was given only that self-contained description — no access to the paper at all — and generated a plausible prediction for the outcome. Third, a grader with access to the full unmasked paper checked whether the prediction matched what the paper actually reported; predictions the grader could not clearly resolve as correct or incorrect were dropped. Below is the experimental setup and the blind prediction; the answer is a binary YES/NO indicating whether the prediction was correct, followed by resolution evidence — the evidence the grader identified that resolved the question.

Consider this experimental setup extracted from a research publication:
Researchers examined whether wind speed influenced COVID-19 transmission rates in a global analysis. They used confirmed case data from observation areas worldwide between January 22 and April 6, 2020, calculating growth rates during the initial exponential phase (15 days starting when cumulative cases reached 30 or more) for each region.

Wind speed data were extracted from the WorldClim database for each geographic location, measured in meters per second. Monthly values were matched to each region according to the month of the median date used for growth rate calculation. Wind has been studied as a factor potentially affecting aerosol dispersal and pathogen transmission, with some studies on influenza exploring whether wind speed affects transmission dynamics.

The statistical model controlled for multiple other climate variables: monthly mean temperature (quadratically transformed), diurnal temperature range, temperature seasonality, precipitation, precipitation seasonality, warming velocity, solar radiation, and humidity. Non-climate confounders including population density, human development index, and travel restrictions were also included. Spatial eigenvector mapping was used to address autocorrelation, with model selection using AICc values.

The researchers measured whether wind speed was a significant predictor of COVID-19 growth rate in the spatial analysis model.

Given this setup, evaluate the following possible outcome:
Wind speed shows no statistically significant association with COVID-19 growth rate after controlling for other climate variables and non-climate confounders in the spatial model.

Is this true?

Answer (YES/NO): YES